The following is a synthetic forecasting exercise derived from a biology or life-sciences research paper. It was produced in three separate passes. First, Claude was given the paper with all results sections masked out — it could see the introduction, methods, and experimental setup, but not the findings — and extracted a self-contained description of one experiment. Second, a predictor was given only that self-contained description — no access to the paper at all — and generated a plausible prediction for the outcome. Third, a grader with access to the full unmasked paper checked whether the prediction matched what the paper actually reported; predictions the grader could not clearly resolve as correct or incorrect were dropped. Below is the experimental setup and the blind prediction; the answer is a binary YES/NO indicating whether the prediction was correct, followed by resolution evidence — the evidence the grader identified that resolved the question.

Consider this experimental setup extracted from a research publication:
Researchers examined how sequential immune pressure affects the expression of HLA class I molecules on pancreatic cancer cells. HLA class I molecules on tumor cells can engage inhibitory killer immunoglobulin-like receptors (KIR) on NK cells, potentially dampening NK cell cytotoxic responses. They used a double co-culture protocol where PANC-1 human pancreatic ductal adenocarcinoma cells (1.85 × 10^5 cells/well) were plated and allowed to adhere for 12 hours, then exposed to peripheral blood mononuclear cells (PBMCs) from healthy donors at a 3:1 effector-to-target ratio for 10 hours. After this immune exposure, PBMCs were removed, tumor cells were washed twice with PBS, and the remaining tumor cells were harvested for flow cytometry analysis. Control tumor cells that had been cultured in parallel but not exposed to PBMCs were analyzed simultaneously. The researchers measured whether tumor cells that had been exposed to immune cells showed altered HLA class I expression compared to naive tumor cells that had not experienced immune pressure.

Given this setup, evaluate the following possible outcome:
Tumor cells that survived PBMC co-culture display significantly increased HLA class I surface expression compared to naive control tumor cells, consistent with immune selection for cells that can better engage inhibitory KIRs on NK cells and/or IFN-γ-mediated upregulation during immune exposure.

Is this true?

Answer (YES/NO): YES